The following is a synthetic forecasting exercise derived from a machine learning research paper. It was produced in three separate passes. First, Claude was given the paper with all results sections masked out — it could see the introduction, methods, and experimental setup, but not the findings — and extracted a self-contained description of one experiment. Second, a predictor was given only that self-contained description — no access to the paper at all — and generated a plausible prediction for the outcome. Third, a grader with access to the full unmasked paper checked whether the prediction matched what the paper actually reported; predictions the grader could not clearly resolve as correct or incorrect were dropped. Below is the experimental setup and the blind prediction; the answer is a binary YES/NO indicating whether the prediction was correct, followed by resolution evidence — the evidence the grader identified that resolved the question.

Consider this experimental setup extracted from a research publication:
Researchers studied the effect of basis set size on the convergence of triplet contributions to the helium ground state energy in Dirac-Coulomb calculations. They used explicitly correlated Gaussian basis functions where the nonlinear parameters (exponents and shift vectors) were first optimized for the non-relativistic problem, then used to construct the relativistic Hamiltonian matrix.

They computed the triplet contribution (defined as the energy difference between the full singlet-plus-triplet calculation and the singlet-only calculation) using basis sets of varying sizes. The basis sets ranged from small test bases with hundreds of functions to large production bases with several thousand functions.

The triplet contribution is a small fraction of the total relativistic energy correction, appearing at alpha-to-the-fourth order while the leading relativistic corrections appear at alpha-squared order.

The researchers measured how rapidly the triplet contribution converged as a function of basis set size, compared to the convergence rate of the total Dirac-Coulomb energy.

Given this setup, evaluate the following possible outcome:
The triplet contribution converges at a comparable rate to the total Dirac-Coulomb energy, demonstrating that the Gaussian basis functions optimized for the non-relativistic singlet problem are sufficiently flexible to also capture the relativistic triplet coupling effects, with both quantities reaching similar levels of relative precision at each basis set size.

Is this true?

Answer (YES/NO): NO